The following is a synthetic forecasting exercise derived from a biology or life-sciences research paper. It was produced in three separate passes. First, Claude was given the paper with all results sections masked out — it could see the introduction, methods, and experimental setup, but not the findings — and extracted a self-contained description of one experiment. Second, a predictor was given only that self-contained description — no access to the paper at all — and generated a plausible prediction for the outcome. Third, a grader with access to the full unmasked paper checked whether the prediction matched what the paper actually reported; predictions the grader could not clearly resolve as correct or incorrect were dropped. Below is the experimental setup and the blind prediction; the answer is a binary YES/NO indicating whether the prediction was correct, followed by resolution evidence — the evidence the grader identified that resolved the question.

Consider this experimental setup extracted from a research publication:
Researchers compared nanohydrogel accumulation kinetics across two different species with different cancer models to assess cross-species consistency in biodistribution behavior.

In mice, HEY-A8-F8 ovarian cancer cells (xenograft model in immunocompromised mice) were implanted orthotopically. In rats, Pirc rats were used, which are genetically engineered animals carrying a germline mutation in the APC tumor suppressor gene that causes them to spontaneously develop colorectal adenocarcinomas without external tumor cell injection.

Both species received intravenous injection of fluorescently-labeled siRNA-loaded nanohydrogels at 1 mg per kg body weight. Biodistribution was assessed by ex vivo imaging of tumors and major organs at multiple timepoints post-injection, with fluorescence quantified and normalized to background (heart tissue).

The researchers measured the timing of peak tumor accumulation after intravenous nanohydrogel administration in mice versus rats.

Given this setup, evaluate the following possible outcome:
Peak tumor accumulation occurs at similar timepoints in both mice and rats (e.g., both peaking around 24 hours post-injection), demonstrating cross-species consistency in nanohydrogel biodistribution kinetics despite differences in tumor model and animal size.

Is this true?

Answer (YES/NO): NO